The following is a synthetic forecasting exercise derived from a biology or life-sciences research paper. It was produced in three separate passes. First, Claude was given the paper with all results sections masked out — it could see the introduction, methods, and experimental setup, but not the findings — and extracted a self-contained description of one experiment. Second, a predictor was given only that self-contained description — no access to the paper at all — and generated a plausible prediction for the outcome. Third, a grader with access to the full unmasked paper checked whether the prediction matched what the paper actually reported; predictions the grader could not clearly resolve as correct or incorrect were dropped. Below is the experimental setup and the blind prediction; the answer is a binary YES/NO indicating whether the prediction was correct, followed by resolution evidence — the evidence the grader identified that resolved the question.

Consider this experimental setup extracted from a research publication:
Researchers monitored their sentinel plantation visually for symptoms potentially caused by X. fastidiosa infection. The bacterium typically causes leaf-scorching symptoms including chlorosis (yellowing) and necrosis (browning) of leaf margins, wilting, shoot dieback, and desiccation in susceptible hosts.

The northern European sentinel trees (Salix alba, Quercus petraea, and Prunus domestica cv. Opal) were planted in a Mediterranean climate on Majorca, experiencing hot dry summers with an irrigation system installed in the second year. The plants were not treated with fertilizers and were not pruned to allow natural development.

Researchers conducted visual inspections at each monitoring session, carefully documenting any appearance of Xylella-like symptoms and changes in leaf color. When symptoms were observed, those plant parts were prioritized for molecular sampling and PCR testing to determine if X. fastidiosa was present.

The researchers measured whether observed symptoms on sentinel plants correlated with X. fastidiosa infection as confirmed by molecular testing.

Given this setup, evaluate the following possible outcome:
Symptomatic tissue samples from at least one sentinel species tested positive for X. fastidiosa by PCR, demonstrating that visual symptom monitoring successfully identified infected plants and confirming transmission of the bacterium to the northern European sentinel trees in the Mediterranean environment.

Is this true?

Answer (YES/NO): NO